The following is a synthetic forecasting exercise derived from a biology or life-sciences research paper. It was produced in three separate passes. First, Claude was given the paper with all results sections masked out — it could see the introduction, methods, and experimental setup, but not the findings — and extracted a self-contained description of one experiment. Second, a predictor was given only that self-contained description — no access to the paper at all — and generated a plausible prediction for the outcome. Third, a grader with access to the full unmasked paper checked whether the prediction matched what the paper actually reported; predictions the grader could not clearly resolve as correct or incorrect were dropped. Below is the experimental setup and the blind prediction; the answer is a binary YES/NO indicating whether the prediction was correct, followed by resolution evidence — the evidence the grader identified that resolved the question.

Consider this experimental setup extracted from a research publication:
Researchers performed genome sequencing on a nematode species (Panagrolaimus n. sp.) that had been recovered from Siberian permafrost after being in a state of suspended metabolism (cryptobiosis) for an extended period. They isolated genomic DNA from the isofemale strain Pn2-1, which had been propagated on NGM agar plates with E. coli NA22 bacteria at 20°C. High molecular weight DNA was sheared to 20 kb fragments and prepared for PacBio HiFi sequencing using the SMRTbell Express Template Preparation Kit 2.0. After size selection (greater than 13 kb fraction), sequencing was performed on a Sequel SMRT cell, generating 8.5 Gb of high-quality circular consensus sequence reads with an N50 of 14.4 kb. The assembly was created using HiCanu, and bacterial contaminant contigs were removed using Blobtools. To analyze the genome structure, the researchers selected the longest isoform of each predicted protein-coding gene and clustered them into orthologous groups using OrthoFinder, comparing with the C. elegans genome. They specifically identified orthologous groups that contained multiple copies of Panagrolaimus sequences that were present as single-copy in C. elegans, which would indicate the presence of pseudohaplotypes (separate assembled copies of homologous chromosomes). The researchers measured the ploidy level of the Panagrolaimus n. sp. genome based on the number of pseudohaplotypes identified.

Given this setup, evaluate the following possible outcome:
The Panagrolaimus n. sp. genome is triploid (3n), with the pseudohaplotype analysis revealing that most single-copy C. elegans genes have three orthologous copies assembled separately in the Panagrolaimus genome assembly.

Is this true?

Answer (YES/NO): YES